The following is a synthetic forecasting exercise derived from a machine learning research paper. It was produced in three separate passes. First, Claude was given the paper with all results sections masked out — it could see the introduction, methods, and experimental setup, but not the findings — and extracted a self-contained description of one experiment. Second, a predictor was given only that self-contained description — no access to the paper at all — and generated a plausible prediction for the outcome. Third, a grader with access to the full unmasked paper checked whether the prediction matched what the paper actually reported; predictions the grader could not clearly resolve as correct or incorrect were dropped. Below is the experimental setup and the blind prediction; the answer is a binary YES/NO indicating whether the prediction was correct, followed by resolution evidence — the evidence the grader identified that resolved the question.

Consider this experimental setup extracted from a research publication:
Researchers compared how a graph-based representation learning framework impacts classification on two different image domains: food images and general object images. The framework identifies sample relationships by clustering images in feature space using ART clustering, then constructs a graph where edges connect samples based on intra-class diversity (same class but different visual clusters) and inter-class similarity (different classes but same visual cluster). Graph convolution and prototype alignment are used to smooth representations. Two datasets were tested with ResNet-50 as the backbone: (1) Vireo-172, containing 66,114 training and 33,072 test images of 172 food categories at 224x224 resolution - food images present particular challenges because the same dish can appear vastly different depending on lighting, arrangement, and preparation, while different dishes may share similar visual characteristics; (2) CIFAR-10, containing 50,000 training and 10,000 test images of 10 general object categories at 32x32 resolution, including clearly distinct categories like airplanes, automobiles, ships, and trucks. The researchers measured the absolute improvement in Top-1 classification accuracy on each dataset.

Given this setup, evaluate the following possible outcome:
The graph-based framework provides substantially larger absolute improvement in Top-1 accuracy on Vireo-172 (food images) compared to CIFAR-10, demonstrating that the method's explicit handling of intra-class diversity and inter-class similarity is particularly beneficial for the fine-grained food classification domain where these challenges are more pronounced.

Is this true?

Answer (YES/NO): YES